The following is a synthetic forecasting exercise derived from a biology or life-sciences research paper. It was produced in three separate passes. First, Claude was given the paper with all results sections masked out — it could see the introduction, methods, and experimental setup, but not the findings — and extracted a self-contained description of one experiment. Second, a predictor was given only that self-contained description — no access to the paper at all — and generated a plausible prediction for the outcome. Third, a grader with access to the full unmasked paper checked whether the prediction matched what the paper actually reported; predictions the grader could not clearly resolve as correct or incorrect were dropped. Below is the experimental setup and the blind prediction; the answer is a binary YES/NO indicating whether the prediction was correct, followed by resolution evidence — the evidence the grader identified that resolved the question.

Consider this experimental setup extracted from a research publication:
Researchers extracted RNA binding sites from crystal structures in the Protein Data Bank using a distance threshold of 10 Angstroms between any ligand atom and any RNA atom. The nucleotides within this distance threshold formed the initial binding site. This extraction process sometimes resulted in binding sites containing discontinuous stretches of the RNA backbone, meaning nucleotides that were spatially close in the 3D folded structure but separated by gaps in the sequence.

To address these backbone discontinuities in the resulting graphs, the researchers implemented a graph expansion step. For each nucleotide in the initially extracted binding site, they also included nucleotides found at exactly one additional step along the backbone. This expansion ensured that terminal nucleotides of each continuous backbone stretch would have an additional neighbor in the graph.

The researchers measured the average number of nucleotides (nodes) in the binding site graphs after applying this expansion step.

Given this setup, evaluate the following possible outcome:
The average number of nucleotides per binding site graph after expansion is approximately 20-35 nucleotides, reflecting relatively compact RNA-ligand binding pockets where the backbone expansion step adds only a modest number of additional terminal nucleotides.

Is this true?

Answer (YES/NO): NO